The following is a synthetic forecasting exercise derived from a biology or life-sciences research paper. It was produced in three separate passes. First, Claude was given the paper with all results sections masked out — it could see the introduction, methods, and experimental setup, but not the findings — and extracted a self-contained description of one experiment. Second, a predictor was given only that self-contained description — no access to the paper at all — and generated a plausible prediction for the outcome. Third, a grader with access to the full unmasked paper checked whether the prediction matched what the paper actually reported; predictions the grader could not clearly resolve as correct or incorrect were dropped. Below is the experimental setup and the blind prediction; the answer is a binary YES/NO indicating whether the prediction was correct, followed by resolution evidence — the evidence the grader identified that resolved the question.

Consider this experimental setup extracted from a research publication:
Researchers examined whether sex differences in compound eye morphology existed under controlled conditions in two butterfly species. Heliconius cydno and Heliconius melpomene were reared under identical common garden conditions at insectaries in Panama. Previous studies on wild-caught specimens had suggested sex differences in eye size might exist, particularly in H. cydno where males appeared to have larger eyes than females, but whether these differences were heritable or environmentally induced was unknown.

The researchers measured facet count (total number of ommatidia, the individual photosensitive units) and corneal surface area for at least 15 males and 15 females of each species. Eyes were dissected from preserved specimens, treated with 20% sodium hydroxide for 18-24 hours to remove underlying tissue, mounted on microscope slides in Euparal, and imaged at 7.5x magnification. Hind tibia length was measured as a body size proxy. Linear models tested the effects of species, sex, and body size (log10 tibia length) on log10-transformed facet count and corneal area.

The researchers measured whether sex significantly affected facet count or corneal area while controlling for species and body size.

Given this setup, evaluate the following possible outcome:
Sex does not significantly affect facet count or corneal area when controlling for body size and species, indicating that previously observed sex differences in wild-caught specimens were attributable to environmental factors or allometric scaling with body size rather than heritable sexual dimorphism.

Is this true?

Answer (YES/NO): NO